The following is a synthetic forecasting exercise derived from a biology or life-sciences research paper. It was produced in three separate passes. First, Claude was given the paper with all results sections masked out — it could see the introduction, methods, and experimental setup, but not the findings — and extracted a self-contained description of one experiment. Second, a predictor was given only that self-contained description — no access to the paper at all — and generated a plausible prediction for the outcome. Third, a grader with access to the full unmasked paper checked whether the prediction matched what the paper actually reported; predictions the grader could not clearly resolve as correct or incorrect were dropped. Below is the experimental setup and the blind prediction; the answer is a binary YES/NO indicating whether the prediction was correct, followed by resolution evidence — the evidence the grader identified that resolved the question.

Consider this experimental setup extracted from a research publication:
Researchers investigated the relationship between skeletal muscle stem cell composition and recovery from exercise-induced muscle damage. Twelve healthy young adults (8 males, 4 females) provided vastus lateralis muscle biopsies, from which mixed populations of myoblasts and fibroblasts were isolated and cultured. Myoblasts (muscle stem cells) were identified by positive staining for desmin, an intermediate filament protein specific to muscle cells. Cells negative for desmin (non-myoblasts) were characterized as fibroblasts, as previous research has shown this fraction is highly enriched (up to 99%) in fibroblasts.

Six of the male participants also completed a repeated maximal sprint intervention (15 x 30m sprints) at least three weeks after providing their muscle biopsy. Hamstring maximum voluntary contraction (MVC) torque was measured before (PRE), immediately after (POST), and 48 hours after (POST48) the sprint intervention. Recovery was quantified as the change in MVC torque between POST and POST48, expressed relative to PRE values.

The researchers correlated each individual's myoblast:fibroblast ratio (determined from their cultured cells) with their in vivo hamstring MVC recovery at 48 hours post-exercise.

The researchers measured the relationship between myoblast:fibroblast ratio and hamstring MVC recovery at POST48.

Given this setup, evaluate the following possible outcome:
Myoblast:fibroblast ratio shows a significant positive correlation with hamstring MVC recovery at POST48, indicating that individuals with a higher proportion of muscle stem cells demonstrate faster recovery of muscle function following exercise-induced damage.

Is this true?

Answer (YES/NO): NO